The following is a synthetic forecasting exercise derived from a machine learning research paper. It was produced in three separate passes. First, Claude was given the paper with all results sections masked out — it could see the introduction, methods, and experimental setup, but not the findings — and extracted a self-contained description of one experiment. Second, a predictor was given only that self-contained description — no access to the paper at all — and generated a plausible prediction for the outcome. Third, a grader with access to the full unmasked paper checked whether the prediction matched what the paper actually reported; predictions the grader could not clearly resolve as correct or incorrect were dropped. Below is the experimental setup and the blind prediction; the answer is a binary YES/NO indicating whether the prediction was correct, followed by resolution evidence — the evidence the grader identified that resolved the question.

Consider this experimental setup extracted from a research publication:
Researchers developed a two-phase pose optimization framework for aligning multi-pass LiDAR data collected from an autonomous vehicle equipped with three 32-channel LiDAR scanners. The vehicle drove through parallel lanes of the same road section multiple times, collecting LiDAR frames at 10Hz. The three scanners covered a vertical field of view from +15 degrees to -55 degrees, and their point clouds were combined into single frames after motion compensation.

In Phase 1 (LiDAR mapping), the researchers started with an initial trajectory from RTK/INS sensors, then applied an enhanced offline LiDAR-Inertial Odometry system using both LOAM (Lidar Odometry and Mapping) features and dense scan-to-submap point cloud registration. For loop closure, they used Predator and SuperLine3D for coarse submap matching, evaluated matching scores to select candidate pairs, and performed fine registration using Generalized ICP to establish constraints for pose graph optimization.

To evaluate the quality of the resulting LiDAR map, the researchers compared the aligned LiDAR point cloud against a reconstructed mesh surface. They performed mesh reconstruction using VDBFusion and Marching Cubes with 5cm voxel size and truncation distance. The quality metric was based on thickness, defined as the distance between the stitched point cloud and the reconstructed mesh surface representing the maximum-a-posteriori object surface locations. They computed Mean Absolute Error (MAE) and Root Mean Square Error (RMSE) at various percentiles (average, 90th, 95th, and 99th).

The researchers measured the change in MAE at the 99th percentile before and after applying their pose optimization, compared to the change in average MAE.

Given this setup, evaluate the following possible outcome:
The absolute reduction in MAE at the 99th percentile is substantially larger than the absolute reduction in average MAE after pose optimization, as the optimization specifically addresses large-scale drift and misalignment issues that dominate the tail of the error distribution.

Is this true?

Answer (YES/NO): YES